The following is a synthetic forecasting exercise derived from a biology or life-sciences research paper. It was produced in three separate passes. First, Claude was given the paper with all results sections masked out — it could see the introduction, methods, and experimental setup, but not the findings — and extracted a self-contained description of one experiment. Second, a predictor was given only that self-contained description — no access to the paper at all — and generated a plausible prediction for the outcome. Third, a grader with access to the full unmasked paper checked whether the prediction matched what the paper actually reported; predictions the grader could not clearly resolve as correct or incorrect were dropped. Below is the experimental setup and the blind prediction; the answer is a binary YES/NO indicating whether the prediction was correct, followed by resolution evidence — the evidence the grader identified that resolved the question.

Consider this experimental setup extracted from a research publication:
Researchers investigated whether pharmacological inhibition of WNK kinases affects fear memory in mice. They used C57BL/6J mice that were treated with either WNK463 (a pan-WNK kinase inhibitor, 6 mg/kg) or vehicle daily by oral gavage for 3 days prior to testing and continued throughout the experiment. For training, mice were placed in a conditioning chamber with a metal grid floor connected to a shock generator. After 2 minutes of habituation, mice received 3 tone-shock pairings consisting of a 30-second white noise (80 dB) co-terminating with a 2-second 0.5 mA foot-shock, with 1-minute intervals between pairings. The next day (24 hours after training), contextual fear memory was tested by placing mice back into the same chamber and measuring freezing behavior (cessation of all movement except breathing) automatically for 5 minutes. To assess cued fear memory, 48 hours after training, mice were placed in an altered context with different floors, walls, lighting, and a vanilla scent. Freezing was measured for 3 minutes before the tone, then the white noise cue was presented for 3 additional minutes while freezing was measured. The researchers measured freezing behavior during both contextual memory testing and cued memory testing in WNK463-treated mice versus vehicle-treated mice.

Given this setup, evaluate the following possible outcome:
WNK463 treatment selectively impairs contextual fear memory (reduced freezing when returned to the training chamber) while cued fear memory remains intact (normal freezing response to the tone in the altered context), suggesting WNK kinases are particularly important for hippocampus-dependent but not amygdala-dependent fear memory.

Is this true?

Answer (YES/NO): NO